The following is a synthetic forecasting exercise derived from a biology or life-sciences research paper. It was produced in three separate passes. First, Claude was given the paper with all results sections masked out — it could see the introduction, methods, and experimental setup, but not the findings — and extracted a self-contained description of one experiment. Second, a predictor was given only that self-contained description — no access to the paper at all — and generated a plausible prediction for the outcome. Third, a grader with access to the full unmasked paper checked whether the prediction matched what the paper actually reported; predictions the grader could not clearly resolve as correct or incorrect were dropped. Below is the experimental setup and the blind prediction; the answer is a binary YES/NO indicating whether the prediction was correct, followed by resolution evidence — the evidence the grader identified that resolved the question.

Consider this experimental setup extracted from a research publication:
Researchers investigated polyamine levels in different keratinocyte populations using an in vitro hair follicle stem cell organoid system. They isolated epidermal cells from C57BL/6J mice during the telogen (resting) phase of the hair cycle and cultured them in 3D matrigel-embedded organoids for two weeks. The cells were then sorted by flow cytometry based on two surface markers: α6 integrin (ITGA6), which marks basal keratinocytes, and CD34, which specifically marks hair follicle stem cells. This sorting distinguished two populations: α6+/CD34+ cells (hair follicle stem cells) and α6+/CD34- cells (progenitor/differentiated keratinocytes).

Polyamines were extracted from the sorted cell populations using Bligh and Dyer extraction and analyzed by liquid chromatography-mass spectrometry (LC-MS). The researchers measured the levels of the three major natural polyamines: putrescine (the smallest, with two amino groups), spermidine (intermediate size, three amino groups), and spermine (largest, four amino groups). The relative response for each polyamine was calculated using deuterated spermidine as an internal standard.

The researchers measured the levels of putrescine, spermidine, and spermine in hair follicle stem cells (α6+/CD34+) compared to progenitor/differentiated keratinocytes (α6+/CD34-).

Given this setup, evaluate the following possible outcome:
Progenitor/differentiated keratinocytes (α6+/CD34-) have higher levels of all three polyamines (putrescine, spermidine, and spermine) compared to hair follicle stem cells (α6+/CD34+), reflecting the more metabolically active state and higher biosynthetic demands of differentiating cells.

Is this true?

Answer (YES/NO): YES